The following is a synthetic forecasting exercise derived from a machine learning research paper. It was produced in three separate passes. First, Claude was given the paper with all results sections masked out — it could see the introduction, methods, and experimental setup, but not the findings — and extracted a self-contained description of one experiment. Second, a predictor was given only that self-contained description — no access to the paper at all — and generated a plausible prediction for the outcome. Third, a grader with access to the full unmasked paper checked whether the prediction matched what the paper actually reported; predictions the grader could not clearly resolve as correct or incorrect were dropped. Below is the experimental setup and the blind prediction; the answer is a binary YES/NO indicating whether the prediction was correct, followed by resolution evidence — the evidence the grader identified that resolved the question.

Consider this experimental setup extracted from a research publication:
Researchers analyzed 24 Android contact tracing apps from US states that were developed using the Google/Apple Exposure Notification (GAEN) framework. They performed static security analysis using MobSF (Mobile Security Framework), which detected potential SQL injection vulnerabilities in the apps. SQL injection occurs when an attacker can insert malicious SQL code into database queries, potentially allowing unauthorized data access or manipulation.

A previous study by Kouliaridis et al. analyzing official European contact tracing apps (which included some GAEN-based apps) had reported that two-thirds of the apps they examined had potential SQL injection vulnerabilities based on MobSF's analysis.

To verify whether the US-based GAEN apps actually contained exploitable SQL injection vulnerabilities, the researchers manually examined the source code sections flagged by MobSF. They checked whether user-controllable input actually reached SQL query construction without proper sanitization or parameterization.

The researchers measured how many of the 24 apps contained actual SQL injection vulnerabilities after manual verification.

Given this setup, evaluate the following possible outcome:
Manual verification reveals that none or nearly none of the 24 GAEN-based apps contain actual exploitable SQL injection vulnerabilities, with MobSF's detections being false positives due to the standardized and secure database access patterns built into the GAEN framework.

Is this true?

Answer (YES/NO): YES